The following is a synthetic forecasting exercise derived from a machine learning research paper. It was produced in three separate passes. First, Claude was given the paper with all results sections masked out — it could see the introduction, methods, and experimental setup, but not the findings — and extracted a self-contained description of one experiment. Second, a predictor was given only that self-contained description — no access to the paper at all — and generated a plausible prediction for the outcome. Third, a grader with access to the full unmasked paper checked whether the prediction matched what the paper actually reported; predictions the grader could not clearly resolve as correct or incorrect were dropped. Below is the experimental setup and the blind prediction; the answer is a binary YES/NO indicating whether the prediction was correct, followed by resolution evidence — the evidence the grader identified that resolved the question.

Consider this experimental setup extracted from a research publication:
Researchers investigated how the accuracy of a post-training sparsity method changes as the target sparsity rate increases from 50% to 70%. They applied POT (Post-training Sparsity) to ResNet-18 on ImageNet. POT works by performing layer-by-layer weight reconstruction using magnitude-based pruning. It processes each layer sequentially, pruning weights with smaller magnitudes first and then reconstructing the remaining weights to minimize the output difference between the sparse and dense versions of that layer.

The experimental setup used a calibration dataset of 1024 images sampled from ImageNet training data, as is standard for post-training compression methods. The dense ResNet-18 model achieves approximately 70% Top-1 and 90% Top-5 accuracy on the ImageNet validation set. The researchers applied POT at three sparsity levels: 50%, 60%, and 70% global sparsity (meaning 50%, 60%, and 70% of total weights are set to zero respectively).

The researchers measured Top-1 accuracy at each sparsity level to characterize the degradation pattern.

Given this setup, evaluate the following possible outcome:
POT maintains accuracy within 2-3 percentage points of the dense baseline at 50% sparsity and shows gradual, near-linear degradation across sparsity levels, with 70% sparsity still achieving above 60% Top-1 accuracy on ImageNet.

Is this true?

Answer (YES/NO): NO